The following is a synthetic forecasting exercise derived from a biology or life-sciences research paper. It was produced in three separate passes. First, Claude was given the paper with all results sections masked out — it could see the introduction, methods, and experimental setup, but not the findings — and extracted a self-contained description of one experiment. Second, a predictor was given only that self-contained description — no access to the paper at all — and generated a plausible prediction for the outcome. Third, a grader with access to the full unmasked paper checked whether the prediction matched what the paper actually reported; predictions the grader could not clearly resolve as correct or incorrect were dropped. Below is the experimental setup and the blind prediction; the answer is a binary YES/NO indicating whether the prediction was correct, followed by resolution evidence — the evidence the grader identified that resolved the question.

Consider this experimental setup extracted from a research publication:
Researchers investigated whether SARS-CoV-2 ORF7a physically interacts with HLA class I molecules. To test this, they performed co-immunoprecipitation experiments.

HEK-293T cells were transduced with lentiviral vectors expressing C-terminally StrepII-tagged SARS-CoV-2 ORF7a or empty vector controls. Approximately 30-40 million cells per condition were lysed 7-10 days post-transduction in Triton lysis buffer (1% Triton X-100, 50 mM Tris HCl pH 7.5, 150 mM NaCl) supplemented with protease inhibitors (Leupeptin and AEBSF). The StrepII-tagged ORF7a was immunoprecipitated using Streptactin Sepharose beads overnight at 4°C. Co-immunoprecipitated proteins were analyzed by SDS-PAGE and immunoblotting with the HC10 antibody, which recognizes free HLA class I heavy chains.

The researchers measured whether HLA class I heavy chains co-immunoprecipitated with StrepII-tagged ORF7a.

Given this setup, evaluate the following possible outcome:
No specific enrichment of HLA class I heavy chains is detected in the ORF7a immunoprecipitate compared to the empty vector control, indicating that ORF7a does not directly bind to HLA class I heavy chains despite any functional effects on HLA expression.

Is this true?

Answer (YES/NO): NO